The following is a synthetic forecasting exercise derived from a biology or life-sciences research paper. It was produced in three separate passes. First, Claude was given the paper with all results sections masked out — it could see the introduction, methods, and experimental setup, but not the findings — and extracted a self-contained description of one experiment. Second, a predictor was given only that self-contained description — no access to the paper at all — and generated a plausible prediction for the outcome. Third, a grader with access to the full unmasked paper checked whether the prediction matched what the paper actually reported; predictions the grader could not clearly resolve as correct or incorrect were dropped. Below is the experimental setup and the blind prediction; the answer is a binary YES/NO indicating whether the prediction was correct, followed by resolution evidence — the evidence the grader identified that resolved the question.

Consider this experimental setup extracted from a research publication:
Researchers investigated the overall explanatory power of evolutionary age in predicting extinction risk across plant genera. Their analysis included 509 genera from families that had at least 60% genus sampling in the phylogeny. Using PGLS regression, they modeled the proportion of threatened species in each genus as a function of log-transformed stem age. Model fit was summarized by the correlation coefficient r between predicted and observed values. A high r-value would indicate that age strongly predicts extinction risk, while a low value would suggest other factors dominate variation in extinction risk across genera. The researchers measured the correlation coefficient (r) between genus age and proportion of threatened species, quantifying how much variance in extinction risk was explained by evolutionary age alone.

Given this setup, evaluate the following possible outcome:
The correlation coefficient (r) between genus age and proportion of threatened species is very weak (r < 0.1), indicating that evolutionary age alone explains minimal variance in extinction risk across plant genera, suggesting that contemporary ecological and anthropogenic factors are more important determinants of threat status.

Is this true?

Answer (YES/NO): NO